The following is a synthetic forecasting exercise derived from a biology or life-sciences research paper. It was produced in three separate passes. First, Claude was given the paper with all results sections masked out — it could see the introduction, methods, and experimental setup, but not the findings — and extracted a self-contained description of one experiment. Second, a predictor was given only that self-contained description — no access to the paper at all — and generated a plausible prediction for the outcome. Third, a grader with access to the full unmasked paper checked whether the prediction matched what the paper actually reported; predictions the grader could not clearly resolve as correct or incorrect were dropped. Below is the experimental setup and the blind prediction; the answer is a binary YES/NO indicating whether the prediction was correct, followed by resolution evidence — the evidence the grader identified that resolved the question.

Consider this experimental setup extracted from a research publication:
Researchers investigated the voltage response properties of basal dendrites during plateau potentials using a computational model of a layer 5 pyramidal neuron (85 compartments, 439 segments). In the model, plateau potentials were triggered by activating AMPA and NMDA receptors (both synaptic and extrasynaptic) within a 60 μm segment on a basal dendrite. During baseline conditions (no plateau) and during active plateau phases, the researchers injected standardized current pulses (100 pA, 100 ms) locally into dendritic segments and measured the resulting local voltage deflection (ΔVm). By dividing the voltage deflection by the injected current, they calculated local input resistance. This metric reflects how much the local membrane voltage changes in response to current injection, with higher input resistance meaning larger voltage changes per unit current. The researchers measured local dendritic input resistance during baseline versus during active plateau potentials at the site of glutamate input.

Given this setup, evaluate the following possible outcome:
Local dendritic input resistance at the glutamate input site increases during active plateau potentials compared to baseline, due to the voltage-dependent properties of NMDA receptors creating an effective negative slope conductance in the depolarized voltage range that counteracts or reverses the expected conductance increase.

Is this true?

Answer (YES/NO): NO